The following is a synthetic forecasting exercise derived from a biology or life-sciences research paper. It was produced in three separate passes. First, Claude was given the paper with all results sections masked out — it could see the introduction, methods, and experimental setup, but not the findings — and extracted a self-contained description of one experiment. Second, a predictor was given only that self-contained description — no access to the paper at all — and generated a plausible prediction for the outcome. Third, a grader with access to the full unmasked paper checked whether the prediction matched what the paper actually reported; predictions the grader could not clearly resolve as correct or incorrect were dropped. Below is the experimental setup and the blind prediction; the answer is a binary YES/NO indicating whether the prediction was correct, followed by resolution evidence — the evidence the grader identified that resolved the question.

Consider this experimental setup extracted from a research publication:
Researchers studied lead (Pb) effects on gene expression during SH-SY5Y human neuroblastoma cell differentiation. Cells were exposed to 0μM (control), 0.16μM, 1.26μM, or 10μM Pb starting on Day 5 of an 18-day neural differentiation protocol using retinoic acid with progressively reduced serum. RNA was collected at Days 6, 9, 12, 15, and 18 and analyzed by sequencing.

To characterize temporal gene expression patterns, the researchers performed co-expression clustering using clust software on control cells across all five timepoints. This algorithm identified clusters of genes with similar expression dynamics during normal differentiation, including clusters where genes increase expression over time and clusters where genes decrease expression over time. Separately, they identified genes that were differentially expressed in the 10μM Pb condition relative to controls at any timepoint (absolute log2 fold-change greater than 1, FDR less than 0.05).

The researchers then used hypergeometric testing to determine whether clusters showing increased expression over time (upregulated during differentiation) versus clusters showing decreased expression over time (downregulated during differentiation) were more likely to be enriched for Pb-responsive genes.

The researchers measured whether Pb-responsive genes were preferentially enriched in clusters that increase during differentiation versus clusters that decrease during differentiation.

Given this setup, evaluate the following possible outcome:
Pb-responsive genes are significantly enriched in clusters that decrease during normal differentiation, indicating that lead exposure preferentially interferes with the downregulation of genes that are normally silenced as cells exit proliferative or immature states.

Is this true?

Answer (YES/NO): YES